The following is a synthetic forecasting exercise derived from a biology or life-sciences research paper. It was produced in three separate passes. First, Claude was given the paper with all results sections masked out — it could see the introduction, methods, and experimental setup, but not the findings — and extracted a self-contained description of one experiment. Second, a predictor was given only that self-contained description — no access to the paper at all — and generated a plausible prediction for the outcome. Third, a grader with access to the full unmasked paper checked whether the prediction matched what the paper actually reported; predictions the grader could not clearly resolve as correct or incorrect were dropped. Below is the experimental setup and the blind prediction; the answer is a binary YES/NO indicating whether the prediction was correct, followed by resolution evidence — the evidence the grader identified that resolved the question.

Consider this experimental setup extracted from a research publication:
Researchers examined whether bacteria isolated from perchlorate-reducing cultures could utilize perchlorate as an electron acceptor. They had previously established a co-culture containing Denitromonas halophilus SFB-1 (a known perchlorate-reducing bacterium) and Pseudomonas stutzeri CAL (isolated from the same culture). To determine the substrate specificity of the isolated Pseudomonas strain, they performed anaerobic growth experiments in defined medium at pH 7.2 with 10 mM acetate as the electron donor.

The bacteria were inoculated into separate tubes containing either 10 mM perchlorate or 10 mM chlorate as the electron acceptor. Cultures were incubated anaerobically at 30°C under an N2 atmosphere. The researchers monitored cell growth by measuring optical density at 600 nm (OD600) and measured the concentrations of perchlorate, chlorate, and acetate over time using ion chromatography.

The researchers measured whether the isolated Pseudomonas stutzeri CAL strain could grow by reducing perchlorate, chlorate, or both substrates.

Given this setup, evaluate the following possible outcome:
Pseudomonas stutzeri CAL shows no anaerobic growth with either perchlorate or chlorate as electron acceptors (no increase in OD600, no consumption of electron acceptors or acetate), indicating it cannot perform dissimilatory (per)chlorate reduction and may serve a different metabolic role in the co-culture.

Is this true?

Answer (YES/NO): NO